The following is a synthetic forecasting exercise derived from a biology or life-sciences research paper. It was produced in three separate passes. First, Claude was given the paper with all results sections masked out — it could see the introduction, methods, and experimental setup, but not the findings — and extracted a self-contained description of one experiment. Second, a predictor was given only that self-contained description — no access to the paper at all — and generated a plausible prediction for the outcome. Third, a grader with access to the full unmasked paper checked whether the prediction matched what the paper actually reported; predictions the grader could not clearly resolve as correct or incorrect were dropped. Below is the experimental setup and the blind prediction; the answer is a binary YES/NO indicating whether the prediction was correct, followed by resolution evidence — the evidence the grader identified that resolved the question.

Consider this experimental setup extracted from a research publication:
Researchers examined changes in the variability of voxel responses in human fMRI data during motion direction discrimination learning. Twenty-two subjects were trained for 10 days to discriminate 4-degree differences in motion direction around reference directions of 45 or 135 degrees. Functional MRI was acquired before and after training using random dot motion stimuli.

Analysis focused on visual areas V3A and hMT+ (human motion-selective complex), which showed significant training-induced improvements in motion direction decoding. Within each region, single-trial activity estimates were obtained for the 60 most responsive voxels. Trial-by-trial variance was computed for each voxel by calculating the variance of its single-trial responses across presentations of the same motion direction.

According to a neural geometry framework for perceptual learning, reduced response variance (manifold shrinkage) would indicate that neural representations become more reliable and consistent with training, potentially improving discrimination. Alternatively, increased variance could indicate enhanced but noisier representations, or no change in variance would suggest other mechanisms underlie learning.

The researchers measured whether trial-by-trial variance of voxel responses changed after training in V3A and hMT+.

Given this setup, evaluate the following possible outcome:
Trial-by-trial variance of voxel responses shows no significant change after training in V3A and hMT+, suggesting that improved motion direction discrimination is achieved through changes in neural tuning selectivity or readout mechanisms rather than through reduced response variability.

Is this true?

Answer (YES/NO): NO